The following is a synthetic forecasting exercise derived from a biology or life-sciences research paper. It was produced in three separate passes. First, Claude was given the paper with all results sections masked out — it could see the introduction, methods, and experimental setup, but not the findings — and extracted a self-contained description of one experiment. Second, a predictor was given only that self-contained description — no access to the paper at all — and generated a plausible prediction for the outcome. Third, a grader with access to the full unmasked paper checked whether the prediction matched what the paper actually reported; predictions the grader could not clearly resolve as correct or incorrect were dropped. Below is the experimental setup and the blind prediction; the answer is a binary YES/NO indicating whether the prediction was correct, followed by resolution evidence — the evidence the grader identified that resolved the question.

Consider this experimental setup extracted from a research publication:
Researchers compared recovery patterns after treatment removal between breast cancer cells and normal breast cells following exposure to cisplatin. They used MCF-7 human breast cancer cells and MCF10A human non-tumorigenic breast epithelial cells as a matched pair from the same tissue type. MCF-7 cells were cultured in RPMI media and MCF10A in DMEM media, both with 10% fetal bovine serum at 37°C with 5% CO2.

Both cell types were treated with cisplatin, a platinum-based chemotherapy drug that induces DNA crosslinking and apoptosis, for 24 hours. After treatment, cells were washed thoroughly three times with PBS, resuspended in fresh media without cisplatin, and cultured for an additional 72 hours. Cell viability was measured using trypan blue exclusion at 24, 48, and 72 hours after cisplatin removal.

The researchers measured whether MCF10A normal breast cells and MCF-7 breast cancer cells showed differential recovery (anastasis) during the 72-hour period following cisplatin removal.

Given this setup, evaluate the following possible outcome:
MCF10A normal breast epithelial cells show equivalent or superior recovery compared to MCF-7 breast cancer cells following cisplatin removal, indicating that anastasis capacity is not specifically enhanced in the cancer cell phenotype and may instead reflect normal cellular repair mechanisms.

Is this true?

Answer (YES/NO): NO